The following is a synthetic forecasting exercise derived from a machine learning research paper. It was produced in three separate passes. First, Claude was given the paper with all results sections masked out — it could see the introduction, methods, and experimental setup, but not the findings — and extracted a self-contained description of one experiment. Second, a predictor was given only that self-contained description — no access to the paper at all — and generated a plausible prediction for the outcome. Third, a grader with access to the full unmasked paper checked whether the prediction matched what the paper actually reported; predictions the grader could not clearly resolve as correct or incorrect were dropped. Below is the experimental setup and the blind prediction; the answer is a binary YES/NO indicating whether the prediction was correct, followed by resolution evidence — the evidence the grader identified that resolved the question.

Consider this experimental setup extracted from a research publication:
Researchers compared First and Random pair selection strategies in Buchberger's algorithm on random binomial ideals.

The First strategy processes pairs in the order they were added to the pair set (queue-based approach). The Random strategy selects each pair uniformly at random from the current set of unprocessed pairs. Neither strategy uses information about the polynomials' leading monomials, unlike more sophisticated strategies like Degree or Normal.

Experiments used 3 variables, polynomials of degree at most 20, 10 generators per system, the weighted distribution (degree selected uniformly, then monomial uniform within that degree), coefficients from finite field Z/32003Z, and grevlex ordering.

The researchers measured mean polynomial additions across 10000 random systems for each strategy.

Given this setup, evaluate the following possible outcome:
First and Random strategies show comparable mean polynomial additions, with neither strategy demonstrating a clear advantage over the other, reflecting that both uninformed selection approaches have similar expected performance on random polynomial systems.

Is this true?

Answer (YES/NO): NO